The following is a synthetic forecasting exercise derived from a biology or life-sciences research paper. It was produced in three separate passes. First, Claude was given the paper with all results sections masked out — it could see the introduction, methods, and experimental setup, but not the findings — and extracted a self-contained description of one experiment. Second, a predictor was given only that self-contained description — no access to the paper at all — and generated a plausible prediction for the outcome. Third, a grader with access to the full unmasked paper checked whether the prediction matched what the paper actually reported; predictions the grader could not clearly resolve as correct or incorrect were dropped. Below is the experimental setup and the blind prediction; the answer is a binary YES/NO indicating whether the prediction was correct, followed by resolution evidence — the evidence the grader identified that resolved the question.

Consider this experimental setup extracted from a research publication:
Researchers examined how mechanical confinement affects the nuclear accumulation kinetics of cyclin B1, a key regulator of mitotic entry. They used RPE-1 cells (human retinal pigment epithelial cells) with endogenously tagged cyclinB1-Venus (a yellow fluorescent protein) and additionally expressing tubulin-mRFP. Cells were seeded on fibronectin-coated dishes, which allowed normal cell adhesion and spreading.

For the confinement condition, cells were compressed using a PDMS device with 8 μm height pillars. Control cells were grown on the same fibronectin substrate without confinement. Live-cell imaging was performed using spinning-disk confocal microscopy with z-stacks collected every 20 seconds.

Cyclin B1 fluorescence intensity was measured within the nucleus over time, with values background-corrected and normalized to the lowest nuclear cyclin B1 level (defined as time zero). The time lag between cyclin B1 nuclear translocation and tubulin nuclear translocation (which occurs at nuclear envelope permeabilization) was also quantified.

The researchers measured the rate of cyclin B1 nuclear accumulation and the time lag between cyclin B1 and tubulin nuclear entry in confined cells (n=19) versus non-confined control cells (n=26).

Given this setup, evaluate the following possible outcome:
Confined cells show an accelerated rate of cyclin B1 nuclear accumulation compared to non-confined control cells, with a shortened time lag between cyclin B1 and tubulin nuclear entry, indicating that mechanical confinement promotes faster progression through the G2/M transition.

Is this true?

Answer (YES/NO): YES